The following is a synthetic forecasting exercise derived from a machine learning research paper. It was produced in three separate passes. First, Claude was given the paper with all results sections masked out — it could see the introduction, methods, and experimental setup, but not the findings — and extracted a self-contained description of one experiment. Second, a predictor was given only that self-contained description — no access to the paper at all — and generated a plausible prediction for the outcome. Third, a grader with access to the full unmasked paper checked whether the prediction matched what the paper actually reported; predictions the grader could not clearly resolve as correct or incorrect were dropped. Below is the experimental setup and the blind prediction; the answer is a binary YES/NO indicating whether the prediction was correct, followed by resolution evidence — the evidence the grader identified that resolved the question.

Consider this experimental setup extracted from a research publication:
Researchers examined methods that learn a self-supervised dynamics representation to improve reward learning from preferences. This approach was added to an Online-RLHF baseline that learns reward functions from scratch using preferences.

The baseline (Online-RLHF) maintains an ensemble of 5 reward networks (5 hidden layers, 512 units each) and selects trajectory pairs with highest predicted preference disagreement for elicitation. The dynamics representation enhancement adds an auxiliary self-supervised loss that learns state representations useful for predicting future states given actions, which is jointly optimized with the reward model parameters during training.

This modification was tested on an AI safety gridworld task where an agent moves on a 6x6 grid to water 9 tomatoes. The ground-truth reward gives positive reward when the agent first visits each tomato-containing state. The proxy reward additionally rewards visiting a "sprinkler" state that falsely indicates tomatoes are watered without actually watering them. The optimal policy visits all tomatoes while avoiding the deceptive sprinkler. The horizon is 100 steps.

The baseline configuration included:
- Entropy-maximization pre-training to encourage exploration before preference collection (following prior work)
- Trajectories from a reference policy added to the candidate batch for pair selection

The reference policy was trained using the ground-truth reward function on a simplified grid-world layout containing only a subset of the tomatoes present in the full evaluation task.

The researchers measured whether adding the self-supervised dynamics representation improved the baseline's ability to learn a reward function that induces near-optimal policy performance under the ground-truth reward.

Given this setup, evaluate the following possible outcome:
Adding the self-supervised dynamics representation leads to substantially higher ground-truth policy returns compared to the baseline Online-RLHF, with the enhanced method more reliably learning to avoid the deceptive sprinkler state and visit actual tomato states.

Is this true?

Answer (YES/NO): NO